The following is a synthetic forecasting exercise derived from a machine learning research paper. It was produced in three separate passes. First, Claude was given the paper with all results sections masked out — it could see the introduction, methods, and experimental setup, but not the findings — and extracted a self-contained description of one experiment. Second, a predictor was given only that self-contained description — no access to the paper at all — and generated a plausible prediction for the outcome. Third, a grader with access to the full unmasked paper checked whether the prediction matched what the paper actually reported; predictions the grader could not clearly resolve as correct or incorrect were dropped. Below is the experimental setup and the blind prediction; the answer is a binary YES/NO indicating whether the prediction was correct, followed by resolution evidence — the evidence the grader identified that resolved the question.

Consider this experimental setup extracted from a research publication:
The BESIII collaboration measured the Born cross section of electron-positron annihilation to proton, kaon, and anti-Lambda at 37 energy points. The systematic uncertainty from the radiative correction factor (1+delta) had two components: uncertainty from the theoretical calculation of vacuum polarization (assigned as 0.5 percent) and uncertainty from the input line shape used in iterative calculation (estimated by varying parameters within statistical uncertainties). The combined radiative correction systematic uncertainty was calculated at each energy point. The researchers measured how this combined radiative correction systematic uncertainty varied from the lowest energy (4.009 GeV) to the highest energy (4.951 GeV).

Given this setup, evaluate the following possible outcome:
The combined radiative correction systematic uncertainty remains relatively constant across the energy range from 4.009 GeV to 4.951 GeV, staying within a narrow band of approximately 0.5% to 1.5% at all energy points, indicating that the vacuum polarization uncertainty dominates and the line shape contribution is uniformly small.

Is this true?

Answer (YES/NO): NO